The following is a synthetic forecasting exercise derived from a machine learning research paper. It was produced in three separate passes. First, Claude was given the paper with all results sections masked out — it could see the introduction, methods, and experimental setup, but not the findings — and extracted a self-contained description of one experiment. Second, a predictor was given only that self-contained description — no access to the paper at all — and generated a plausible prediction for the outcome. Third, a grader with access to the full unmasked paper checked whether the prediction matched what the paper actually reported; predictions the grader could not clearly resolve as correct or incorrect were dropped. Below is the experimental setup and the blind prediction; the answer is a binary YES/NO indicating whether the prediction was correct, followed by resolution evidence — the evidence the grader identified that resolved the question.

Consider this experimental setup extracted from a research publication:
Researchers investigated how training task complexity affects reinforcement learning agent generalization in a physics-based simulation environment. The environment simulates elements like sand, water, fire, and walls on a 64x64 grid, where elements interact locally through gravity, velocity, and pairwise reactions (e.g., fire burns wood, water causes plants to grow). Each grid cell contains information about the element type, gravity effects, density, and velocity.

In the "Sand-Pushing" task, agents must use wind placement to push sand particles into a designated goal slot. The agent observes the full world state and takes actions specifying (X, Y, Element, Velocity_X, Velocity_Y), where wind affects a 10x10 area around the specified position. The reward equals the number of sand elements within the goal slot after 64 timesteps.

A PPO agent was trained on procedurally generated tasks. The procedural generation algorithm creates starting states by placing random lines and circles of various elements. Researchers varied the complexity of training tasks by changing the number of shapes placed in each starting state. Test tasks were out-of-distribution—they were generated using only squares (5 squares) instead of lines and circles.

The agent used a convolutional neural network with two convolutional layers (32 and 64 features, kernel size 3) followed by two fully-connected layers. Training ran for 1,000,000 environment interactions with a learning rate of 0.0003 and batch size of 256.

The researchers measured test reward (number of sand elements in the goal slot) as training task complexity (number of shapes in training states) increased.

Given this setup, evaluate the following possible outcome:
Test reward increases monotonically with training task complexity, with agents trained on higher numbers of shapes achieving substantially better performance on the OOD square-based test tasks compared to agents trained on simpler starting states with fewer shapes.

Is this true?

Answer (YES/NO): NO